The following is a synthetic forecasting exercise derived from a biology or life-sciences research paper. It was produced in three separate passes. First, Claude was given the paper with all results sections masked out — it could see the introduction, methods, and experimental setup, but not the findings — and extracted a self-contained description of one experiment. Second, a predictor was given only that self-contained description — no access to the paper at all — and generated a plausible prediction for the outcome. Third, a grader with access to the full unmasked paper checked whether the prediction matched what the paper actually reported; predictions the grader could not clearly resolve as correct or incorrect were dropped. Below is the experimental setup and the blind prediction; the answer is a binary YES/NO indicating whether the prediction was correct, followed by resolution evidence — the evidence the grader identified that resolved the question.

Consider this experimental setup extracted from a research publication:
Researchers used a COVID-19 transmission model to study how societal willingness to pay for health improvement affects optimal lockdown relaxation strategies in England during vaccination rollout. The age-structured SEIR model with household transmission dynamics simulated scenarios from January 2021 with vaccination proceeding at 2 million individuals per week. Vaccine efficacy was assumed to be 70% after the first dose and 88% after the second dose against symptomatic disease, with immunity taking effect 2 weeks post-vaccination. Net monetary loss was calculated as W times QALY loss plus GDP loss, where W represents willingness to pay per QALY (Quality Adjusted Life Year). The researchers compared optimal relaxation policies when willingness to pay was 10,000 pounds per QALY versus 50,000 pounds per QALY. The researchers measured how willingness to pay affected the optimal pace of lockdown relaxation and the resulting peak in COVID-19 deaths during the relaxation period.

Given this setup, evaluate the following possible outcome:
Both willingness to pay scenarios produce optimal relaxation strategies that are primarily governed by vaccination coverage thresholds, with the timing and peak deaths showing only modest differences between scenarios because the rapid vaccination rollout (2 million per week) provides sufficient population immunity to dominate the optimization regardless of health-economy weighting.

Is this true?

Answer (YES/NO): NO